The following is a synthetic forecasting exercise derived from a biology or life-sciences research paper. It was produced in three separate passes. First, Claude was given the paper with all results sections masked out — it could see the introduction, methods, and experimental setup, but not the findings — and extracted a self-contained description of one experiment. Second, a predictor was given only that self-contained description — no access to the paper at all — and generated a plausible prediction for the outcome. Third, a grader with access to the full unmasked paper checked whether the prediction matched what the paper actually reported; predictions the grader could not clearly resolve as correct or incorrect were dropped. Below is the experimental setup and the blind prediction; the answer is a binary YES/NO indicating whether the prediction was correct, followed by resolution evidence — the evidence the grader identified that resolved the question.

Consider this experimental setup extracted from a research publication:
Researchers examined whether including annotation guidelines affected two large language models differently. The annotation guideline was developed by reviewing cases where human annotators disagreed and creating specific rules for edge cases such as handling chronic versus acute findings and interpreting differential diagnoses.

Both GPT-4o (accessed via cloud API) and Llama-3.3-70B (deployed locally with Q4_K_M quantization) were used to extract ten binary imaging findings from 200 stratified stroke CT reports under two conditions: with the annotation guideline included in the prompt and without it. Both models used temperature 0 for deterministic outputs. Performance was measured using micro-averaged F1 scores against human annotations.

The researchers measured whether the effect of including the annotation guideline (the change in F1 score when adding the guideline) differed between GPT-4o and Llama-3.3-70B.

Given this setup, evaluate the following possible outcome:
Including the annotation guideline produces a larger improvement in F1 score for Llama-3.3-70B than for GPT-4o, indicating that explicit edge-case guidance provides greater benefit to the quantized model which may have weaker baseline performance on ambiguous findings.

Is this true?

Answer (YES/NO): NO